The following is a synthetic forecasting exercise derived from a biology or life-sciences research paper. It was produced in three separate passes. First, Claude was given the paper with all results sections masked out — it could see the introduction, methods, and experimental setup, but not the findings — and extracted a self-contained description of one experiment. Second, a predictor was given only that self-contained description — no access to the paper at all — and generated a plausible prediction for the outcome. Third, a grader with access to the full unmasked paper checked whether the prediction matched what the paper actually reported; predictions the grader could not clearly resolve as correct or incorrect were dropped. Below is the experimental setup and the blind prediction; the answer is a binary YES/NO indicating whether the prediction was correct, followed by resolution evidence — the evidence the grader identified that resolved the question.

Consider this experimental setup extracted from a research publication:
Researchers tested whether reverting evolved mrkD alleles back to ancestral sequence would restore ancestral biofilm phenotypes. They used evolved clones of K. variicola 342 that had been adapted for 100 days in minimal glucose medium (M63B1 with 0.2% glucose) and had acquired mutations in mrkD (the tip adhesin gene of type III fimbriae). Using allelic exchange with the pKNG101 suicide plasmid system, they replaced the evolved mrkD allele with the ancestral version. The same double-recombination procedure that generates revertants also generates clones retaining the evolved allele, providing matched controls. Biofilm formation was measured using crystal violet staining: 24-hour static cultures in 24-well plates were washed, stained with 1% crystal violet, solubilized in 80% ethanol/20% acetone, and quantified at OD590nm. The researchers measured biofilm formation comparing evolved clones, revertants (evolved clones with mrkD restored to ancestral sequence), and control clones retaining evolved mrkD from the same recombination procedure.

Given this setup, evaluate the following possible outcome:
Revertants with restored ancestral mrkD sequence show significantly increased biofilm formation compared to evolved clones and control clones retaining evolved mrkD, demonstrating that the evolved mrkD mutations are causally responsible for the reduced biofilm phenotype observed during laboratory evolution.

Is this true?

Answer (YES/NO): NO